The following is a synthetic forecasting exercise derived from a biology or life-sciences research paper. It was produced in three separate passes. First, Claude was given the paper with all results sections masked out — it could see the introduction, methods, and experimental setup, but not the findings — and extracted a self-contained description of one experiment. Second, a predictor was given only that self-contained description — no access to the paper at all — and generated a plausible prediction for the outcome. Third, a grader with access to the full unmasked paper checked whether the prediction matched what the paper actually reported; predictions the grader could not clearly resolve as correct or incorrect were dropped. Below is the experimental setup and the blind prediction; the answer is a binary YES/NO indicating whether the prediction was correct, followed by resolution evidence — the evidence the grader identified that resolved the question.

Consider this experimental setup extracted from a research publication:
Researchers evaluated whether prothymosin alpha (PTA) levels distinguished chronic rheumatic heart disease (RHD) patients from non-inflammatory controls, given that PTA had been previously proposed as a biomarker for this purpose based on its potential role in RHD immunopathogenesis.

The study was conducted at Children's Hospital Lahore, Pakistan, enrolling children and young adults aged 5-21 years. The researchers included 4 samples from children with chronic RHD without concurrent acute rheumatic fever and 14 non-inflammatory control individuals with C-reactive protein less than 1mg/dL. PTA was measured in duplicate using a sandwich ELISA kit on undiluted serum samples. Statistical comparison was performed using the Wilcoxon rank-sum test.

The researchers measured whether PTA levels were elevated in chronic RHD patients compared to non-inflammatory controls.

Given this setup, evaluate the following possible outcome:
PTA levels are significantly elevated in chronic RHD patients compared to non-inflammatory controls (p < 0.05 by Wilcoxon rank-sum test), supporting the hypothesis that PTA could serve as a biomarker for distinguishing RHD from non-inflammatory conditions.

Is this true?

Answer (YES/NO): NO